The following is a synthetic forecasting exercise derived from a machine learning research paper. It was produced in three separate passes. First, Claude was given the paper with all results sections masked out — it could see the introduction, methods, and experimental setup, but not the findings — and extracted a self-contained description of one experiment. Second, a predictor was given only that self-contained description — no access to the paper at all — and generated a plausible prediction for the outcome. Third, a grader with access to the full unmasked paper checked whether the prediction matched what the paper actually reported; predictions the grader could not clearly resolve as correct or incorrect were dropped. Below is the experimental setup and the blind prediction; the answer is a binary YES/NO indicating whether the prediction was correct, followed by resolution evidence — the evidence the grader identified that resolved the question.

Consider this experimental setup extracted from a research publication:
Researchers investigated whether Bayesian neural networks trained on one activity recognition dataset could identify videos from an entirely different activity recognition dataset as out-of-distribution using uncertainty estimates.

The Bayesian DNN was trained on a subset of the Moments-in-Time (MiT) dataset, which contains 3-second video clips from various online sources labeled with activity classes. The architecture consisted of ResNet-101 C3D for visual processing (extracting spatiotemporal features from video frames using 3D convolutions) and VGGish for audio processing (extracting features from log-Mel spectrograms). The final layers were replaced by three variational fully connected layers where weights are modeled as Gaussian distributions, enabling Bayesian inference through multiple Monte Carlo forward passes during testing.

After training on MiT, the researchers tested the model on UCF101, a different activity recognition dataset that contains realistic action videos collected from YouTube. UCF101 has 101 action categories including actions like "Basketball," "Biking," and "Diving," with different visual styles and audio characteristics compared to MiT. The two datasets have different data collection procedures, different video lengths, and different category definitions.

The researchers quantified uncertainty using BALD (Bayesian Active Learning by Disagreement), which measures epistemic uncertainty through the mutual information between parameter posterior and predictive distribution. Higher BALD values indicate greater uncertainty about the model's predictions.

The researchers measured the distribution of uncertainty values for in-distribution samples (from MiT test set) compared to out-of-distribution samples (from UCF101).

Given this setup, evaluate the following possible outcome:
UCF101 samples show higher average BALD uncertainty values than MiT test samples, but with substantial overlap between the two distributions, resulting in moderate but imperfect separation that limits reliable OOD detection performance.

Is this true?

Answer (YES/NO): NO